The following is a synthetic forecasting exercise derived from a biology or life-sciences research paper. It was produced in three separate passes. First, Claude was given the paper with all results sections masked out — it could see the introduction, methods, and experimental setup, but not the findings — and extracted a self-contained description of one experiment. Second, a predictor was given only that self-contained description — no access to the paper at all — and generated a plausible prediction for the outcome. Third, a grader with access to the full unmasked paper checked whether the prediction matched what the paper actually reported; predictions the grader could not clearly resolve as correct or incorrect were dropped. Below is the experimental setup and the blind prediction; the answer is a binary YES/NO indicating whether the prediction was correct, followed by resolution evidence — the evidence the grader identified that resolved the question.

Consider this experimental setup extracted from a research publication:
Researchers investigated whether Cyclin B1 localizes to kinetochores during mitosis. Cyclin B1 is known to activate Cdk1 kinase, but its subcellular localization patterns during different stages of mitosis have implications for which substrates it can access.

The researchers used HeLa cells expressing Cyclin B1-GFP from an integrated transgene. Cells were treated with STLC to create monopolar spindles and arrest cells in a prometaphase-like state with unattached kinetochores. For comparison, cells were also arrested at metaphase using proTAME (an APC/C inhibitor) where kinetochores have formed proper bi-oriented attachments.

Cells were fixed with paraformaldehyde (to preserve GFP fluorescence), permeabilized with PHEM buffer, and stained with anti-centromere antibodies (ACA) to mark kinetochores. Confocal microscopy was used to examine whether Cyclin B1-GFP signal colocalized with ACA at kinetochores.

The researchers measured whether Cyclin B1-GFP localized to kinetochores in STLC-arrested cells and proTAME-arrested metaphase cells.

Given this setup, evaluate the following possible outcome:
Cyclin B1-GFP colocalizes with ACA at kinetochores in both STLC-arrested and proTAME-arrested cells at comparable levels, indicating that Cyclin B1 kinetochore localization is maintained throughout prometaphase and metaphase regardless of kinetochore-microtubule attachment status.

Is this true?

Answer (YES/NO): NO